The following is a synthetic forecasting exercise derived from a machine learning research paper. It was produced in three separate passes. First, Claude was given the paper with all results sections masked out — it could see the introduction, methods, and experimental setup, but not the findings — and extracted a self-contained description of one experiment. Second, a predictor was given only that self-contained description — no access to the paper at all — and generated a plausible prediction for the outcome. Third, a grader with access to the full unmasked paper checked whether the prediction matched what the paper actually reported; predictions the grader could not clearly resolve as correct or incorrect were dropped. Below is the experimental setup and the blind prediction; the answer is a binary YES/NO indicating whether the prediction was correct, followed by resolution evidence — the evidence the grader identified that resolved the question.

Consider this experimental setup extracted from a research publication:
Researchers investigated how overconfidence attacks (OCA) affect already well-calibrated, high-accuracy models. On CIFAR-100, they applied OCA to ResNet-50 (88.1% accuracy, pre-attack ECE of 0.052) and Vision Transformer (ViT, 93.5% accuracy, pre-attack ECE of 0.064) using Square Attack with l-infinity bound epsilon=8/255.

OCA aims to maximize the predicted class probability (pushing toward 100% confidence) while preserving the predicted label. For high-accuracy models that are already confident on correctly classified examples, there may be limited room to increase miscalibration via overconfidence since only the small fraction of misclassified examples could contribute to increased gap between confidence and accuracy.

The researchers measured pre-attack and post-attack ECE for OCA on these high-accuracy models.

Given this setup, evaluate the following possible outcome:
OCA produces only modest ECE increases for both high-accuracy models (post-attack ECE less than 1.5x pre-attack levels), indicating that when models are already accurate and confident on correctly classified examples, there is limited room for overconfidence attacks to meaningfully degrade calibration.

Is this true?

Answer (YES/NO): NO